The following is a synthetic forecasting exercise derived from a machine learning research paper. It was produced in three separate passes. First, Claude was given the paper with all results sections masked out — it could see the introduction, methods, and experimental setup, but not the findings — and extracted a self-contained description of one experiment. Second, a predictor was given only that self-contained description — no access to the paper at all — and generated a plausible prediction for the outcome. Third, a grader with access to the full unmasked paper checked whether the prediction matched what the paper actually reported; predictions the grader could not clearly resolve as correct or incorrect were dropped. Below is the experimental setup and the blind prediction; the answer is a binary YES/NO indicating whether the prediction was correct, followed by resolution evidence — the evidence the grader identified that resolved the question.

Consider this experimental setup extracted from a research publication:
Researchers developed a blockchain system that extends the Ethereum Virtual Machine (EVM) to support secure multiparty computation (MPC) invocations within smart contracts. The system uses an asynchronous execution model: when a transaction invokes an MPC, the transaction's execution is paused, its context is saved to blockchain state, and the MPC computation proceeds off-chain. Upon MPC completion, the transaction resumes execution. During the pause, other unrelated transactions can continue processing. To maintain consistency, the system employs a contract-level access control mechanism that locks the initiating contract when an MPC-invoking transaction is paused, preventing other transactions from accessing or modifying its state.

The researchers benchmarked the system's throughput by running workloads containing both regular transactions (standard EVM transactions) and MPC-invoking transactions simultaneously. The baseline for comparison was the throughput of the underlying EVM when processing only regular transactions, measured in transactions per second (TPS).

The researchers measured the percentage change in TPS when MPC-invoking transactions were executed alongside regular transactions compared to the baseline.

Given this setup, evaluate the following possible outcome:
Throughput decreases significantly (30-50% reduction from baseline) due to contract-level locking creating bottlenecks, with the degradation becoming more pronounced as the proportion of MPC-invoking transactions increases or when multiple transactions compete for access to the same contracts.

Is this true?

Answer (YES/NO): NO